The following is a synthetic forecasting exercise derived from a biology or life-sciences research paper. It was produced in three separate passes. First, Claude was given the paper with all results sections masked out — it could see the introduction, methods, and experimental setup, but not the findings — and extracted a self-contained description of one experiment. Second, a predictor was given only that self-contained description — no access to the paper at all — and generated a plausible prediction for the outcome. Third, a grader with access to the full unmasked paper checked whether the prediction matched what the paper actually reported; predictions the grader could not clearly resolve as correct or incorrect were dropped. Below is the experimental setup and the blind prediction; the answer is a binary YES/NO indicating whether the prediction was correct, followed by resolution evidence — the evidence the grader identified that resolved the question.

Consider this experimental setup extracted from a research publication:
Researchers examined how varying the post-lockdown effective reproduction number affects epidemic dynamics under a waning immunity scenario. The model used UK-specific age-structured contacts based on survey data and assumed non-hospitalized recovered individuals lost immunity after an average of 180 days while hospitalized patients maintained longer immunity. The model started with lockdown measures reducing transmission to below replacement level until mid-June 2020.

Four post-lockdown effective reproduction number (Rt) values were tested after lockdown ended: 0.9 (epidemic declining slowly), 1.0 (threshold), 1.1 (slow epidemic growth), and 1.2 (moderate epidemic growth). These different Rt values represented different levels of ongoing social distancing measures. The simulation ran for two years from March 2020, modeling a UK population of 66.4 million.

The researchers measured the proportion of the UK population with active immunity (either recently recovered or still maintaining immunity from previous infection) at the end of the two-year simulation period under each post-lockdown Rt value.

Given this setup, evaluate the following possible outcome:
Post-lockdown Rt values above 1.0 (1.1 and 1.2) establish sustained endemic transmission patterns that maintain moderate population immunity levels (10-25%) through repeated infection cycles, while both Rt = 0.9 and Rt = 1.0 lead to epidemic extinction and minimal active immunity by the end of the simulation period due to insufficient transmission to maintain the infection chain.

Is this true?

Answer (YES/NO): NO